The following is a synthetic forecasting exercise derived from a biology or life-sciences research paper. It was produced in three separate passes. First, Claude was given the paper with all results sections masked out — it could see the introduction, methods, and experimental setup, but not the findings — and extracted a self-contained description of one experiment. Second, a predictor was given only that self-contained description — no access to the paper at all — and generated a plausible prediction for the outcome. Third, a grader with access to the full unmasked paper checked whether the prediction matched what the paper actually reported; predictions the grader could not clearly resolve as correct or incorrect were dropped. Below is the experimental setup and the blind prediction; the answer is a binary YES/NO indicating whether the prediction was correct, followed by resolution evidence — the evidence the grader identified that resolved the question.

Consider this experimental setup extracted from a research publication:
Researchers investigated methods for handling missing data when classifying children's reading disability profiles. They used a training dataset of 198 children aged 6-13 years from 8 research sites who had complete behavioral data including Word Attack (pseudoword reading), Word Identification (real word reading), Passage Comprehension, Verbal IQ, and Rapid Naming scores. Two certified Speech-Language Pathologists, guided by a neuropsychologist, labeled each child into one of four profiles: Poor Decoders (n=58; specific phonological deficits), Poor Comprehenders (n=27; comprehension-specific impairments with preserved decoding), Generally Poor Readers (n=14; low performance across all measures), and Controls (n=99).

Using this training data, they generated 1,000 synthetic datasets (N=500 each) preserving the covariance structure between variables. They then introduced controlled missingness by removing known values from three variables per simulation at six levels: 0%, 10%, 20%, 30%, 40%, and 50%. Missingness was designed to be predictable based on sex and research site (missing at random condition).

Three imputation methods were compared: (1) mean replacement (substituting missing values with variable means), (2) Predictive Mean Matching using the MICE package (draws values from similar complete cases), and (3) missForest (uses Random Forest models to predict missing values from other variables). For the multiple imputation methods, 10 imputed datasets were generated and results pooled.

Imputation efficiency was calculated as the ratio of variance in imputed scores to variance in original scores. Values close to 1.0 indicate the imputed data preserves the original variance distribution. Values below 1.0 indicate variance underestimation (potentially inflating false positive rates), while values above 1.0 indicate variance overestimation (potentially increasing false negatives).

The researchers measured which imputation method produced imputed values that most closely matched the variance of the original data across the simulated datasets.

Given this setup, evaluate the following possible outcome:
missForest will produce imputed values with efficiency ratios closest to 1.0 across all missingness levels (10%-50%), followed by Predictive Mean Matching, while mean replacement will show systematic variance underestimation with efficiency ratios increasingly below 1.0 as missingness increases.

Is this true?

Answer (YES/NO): NO